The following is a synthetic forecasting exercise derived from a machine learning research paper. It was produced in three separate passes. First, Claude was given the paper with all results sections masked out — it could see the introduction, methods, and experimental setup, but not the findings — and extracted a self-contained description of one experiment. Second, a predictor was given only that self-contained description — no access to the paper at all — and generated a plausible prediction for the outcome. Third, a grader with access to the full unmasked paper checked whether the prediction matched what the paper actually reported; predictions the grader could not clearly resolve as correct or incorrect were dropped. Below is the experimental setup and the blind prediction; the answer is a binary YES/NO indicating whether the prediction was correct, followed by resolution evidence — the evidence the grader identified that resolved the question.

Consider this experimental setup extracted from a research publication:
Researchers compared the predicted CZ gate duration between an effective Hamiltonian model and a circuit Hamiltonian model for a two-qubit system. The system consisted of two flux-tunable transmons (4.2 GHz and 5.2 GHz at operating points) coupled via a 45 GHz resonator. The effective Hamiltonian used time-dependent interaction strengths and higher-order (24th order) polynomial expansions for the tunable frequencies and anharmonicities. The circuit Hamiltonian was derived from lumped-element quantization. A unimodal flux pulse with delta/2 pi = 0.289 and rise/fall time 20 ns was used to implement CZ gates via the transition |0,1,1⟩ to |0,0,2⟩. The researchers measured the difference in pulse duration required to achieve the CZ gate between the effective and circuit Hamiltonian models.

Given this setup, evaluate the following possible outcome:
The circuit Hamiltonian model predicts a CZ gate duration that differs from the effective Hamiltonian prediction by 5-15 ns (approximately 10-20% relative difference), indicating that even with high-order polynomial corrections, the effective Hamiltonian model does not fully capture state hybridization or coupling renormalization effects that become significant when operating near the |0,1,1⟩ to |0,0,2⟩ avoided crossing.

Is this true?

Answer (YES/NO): NO